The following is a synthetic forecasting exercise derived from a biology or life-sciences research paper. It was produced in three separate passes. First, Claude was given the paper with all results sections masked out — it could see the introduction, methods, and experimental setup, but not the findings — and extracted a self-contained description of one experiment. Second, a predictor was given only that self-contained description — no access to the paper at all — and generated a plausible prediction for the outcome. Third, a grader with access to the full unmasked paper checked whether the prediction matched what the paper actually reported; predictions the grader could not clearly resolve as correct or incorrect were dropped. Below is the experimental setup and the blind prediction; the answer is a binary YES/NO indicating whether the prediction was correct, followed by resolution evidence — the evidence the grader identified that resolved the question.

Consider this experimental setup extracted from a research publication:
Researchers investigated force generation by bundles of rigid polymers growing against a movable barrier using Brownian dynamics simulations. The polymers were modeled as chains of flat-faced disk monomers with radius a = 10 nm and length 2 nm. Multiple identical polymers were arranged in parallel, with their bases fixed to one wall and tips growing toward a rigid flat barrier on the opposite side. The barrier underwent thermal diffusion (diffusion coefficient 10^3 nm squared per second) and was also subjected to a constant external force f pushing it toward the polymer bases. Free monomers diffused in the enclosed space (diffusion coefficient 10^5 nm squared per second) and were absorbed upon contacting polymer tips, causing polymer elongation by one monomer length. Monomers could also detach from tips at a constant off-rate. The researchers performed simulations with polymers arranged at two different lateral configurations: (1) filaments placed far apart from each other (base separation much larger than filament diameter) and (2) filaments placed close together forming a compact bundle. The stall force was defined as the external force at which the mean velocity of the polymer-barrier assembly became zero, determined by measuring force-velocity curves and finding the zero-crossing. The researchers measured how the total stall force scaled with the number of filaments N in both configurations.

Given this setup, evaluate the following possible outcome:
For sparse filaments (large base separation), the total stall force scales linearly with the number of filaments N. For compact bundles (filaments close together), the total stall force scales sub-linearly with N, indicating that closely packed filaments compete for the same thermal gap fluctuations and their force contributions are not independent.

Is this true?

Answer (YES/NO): YES